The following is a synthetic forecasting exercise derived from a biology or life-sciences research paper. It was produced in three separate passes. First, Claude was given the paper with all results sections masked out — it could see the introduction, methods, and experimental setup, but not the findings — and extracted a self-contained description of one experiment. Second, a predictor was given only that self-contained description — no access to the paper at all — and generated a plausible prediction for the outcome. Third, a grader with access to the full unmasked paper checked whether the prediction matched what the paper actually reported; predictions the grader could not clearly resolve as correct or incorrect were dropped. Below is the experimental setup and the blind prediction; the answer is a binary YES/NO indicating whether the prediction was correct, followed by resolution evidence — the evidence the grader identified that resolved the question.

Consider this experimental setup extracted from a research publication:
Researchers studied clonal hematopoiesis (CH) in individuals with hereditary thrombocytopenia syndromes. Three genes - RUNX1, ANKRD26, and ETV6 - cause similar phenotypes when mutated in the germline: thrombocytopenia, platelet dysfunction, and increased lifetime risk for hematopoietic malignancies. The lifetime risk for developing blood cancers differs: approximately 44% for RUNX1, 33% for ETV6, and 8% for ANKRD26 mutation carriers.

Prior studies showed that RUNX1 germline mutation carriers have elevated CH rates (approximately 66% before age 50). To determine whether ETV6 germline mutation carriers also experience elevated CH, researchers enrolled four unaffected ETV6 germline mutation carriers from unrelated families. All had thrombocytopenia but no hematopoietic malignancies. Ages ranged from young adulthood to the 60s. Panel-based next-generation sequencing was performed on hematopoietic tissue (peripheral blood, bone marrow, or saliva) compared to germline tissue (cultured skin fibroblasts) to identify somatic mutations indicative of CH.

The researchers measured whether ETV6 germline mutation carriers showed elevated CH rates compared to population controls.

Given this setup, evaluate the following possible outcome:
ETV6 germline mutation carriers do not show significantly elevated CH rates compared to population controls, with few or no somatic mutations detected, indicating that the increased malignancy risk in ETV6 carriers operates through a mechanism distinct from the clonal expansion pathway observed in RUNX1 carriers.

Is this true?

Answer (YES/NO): YES